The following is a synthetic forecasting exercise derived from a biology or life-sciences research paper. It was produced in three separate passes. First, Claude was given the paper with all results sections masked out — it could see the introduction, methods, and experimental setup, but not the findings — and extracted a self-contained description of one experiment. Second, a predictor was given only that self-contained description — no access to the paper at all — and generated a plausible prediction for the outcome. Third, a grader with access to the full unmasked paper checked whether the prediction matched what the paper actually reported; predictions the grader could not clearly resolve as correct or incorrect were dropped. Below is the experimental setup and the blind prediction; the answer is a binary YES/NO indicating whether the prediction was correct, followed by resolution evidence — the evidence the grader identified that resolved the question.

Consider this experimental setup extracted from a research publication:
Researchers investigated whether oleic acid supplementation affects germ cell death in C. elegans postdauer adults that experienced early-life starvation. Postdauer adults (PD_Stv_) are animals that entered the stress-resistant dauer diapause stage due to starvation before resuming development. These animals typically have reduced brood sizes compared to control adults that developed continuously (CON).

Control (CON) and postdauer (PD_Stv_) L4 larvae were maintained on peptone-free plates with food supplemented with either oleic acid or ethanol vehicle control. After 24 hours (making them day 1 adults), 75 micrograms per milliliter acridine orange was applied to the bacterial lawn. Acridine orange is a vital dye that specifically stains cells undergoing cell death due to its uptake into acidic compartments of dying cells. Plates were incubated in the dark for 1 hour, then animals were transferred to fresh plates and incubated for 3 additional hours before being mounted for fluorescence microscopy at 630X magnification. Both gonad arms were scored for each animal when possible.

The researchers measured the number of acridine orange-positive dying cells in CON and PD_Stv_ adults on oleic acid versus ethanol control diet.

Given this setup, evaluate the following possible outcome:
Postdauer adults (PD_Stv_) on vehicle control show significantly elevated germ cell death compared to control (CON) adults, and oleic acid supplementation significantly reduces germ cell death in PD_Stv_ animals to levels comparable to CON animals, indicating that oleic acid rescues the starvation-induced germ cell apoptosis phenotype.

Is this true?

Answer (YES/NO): NO